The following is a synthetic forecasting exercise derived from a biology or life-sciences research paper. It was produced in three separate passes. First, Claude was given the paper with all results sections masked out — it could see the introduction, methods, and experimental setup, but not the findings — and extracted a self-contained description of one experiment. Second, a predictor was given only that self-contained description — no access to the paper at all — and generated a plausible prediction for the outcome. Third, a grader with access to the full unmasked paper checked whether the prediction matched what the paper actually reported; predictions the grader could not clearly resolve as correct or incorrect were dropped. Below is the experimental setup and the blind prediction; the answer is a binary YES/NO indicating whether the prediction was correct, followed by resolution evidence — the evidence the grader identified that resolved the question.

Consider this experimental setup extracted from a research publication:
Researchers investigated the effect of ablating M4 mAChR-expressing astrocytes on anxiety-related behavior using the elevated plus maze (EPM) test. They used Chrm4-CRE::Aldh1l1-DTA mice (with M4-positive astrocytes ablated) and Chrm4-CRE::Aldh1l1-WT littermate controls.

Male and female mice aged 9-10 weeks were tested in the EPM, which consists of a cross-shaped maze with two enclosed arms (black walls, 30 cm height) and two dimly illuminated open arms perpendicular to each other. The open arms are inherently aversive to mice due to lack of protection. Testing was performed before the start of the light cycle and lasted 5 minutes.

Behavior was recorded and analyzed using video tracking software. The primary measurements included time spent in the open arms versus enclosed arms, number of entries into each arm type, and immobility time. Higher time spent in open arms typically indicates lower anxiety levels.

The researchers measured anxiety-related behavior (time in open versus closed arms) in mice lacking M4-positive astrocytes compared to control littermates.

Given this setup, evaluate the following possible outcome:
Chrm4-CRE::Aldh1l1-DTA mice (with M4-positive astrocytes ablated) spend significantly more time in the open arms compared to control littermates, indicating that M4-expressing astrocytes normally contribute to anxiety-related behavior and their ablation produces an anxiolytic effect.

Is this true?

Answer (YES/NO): NO